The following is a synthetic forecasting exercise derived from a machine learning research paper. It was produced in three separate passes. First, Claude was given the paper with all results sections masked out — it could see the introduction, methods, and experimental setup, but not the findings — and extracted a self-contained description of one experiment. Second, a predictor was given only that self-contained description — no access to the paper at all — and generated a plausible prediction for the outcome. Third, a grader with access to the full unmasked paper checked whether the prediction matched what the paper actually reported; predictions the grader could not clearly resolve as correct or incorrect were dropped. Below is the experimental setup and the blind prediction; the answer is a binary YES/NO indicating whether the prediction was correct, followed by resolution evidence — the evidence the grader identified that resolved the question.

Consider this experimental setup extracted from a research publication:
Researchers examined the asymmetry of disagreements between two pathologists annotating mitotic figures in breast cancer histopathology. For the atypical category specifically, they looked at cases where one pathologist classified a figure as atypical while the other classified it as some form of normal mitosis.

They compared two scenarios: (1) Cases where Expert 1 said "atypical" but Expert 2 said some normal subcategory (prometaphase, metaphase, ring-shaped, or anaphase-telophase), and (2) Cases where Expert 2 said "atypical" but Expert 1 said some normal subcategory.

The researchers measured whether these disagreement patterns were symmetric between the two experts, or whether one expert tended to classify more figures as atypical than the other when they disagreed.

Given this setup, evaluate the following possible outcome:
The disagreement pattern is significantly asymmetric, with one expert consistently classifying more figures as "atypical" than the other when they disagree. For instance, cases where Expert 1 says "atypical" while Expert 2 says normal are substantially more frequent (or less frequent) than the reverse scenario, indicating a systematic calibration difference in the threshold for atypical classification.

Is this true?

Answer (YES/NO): YES